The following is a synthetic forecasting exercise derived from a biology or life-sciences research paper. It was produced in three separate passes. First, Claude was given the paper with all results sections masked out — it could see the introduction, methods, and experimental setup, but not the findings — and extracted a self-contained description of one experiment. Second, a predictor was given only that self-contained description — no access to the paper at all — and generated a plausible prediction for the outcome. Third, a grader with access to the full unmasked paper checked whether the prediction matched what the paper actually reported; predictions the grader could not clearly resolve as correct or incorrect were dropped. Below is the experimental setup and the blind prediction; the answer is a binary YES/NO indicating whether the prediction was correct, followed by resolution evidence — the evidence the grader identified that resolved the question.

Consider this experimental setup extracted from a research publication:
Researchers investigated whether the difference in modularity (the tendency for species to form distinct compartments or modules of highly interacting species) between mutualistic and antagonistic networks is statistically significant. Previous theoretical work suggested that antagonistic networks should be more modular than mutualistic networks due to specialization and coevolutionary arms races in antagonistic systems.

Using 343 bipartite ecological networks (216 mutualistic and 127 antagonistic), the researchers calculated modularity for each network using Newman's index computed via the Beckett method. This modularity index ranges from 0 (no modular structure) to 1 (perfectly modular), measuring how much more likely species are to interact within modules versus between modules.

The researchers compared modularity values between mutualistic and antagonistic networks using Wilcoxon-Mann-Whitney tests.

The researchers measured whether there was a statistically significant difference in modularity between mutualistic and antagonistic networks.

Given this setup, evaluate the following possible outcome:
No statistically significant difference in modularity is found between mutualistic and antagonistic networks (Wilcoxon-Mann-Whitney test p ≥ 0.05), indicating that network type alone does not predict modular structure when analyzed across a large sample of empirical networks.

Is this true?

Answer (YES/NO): YES